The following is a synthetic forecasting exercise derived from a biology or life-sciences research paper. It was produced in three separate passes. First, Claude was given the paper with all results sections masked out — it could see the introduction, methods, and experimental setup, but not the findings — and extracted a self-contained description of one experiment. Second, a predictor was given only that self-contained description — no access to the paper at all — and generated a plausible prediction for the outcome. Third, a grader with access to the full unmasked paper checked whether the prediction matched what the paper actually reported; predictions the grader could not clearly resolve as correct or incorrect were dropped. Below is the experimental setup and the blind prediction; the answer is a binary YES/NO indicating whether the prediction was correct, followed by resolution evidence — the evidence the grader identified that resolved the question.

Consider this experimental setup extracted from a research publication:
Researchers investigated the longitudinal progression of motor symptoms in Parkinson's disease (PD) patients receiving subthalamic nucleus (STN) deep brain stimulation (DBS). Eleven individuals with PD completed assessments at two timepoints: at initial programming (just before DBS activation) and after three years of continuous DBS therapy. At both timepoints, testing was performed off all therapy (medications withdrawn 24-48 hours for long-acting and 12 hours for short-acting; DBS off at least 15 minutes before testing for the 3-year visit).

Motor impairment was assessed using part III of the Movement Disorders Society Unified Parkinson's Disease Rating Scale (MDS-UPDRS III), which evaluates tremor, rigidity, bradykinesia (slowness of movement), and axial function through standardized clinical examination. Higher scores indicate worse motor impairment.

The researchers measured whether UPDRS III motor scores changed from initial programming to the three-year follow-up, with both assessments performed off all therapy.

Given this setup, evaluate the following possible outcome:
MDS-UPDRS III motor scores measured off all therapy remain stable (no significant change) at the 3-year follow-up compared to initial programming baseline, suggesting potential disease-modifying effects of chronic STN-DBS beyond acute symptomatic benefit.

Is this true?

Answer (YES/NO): YES